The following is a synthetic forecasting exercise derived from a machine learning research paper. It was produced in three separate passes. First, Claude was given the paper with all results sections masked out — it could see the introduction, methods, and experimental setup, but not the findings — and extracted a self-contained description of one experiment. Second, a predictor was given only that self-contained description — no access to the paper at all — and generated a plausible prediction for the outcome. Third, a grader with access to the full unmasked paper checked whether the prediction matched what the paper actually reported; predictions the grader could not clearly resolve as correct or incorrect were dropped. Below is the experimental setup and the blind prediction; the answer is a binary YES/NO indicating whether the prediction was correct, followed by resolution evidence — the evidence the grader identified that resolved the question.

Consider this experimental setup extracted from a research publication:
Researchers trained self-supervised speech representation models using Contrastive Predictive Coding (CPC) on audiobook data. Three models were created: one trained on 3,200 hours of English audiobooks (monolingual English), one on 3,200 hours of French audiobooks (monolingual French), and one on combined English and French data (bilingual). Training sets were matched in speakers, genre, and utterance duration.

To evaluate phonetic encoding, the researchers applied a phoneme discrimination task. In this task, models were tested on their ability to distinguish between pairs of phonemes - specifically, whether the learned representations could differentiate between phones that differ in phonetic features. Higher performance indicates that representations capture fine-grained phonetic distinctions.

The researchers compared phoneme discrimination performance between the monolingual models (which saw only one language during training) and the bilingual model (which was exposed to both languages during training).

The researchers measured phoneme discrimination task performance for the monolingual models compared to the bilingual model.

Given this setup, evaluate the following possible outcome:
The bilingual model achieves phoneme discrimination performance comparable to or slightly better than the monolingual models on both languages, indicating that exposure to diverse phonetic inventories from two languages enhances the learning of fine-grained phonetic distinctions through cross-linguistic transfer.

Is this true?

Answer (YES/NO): NO